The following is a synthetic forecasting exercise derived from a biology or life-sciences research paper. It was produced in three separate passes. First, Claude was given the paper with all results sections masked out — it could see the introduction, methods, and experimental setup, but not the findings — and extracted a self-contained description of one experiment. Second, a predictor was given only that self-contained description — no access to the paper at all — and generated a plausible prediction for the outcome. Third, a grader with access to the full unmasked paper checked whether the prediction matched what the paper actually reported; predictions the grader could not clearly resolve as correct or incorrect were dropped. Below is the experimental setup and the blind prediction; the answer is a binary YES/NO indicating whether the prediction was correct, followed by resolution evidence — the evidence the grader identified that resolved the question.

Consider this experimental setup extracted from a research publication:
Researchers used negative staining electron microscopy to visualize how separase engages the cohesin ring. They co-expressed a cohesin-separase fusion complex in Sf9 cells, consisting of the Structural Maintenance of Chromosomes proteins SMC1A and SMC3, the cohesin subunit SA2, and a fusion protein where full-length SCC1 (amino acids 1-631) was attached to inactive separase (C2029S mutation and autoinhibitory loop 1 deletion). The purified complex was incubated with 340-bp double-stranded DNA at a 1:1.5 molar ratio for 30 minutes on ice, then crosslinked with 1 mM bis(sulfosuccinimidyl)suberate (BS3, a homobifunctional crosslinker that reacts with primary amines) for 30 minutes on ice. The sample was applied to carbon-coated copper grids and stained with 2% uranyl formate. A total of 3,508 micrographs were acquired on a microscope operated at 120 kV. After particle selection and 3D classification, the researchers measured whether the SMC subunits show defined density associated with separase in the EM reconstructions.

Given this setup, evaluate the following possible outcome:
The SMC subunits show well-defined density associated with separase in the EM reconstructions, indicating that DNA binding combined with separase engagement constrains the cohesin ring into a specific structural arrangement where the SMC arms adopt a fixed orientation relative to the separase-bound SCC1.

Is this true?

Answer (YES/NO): NO